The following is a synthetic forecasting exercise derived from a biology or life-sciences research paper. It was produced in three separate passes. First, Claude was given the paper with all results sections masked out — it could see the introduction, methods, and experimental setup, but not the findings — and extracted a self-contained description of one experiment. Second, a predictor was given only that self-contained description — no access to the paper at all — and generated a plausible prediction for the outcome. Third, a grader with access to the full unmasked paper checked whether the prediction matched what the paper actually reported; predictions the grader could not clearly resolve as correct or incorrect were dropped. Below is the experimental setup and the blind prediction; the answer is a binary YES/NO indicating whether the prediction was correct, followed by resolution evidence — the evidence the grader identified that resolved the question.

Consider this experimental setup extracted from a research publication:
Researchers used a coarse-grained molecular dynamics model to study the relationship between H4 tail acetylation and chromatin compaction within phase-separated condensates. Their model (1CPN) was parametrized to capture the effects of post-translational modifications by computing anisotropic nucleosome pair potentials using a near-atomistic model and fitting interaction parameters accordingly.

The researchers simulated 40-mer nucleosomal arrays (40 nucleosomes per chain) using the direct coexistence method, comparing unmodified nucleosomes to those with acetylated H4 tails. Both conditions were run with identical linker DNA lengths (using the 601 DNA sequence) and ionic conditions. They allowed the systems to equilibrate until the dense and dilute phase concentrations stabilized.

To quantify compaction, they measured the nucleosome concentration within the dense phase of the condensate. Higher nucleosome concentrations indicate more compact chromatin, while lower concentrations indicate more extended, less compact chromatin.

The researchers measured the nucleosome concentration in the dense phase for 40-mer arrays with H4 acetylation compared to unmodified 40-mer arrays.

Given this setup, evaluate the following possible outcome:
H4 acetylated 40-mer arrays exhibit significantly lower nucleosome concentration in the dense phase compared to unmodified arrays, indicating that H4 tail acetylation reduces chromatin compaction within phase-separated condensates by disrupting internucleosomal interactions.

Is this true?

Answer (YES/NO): YES